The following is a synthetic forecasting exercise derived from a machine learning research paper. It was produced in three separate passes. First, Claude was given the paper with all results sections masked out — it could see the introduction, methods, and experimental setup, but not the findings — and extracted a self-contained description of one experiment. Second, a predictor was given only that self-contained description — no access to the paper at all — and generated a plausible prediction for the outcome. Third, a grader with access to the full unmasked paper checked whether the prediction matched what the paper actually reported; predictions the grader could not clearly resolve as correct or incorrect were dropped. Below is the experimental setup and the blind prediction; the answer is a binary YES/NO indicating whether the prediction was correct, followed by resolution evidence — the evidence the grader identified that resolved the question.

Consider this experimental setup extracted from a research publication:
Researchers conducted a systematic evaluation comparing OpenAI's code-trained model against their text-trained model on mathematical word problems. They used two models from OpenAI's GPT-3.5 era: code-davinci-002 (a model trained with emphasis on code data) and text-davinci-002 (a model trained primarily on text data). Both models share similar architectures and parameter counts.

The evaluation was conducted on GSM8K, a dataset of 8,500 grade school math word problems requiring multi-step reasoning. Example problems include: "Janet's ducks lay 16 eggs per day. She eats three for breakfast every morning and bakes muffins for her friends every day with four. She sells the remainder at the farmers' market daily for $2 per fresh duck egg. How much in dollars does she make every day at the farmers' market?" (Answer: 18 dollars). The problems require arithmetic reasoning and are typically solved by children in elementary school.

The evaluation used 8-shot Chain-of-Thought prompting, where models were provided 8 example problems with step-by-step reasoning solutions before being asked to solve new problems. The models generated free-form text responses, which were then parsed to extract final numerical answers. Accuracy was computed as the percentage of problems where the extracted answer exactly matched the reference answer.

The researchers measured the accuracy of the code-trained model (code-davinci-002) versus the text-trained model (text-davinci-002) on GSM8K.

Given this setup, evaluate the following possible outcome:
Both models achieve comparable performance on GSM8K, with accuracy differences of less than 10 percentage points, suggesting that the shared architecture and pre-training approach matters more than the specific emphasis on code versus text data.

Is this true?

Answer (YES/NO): NO